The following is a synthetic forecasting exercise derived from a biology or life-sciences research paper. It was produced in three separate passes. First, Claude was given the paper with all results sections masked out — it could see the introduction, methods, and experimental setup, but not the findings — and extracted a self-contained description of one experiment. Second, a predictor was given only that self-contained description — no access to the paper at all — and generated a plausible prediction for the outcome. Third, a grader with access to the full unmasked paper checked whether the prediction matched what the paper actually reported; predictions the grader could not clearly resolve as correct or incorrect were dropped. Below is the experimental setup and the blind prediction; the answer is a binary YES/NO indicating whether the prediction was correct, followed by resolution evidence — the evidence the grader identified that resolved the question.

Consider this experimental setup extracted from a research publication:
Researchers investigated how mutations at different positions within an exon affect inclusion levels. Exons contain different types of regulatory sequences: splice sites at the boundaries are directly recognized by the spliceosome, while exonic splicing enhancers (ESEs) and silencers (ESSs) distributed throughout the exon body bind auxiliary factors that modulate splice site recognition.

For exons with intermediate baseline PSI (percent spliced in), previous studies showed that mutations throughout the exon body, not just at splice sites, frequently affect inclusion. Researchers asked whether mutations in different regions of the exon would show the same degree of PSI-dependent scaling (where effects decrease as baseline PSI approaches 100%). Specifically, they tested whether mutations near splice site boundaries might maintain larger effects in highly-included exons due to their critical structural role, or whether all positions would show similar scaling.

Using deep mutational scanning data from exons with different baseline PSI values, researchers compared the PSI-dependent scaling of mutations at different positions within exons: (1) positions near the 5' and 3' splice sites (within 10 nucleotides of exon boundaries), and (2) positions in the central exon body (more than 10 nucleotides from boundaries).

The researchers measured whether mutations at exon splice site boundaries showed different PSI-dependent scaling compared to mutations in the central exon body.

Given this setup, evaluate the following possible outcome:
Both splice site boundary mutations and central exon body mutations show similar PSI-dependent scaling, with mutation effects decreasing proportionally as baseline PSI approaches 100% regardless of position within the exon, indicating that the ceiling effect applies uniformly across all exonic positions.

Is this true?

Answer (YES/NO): NO